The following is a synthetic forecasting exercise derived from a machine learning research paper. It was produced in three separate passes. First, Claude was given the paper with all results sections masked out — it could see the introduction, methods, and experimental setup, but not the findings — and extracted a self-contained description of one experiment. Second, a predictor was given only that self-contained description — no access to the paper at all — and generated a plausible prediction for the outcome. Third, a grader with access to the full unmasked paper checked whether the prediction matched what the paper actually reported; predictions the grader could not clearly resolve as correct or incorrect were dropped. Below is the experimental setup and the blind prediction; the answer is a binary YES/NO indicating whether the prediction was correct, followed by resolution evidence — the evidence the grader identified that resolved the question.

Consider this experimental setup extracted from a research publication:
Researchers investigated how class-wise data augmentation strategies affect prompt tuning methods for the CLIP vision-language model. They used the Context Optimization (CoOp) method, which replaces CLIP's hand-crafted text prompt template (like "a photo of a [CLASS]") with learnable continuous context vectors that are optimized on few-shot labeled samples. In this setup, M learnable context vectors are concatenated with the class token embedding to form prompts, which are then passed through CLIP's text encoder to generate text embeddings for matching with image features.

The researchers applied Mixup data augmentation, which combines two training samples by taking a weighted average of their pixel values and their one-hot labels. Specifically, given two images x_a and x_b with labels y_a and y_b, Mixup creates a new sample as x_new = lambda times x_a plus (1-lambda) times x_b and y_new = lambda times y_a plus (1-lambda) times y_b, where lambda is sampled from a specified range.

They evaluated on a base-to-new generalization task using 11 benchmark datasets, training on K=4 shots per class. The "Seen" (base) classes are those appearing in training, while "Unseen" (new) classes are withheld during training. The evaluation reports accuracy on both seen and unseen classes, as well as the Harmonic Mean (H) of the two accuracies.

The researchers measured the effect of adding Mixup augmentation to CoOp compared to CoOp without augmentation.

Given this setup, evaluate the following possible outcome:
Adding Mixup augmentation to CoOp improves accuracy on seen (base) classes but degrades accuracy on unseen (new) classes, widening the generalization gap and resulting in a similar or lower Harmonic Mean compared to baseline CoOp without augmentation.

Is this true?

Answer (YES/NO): NO